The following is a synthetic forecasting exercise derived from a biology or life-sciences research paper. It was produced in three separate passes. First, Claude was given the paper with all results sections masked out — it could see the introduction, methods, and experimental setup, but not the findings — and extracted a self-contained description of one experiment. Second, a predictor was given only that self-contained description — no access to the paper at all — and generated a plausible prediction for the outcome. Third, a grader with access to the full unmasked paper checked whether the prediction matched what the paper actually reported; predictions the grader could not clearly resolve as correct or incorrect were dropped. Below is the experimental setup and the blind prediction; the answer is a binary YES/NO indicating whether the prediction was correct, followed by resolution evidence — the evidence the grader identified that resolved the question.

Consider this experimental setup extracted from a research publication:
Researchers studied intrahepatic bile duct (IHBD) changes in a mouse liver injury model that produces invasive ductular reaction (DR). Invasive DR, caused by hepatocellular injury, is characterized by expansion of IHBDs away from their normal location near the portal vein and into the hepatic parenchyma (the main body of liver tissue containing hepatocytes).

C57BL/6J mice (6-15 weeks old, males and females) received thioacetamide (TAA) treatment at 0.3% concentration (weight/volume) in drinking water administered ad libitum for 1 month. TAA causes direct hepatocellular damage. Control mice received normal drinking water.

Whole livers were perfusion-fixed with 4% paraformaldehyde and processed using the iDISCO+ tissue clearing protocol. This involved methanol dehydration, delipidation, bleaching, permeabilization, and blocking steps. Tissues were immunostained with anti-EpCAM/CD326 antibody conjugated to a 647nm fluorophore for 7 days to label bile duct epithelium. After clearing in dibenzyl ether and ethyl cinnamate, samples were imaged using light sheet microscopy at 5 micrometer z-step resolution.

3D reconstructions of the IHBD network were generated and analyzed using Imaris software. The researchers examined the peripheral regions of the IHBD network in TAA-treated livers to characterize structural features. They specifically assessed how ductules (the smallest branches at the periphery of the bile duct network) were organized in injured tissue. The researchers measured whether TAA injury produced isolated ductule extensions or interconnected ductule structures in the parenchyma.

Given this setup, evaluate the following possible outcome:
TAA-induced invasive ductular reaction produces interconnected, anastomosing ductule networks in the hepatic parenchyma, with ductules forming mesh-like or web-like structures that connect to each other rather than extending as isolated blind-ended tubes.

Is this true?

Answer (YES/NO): YES